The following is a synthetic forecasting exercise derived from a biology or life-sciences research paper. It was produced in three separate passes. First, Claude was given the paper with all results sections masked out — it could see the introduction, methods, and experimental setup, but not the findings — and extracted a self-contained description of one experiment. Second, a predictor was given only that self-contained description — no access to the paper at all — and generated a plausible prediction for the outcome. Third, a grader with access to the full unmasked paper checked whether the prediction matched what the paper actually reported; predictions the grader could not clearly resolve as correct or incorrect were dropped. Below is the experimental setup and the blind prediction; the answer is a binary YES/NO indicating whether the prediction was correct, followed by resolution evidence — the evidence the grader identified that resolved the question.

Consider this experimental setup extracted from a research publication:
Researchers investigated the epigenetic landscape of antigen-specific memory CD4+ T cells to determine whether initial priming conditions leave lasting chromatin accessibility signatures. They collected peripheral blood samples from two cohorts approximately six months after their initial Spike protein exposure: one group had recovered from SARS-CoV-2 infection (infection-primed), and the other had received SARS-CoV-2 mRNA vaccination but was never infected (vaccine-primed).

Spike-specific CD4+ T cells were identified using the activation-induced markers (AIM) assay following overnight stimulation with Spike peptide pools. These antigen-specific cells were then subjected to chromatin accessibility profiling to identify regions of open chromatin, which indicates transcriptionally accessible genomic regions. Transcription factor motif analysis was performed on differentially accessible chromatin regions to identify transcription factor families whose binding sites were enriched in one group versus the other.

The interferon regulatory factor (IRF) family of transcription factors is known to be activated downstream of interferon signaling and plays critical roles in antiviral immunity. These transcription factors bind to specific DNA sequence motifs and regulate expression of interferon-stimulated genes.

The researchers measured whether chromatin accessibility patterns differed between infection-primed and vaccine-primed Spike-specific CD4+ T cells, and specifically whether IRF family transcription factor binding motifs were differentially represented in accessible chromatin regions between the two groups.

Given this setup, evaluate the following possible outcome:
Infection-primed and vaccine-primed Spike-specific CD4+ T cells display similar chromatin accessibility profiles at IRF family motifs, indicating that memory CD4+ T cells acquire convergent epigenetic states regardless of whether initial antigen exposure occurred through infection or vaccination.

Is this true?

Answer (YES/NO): NO